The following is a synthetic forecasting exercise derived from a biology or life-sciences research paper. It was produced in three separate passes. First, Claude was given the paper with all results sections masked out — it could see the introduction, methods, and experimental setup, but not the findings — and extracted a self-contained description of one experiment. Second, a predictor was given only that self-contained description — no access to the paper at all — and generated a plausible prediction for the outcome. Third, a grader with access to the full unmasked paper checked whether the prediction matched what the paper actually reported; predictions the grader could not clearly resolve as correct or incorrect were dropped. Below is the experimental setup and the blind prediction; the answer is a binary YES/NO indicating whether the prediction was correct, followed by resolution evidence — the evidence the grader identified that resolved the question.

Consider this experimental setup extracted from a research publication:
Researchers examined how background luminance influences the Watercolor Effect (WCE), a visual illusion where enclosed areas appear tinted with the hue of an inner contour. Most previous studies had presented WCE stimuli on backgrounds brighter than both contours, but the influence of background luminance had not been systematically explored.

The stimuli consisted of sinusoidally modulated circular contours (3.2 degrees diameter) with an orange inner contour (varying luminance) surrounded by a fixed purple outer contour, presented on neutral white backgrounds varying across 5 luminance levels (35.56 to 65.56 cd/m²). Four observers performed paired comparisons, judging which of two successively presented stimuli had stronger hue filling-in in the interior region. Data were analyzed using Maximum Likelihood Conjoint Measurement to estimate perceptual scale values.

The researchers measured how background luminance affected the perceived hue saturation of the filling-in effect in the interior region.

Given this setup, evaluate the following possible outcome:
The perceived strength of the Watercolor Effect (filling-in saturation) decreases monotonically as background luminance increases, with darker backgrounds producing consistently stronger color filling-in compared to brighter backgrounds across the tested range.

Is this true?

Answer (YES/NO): NO